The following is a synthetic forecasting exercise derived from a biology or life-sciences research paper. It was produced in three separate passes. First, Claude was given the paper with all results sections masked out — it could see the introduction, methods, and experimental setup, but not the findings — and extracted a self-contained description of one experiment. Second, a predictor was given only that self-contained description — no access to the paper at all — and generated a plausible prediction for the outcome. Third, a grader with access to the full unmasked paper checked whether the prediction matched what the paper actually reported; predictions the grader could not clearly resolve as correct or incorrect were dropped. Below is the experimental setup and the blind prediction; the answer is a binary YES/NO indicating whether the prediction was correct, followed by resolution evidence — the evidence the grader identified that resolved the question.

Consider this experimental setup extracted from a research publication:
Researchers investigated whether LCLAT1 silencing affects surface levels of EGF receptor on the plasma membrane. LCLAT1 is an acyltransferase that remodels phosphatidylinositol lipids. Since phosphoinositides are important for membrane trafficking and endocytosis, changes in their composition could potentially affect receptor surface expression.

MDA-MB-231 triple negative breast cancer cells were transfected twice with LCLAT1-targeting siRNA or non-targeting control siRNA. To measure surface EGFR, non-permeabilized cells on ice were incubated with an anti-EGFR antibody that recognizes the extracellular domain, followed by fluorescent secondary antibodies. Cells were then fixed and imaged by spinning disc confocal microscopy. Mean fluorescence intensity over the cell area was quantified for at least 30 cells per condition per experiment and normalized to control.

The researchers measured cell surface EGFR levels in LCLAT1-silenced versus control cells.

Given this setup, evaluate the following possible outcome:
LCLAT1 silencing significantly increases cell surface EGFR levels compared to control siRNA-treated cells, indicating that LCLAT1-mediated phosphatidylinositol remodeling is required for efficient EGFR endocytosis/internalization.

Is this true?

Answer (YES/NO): NO